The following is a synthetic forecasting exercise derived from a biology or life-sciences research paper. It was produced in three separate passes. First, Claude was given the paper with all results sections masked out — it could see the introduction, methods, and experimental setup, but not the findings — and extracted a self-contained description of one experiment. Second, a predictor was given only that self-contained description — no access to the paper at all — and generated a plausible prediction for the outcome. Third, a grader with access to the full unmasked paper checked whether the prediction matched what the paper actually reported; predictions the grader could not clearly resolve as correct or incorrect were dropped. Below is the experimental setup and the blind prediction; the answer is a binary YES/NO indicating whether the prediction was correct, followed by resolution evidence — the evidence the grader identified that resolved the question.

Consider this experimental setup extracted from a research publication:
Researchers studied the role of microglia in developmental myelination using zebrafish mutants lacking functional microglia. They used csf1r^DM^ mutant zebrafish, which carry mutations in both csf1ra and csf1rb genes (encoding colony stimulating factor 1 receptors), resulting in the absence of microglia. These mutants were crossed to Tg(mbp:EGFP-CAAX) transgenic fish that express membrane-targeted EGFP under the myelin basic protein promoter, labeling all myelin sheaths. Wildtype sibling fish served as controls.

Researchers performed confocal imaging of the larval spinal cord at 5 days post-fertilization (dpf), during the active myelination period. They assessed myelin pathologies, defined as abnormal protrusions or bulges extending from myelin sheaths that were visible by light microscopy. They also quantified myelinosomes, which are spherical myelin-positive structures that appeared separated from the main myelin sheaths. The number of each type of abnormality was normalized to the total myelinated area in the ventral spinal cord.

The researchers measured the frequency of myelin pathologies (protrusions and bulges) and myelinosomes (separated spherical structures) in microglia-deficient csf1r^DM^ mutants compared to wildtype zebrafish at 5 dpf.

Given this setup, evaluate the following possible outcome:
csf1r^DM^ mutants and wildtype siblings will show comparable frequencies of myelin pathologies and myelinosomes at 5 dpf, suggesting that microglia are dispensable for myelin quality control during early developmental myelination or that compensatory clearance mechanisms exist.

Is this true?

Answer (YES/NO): NO